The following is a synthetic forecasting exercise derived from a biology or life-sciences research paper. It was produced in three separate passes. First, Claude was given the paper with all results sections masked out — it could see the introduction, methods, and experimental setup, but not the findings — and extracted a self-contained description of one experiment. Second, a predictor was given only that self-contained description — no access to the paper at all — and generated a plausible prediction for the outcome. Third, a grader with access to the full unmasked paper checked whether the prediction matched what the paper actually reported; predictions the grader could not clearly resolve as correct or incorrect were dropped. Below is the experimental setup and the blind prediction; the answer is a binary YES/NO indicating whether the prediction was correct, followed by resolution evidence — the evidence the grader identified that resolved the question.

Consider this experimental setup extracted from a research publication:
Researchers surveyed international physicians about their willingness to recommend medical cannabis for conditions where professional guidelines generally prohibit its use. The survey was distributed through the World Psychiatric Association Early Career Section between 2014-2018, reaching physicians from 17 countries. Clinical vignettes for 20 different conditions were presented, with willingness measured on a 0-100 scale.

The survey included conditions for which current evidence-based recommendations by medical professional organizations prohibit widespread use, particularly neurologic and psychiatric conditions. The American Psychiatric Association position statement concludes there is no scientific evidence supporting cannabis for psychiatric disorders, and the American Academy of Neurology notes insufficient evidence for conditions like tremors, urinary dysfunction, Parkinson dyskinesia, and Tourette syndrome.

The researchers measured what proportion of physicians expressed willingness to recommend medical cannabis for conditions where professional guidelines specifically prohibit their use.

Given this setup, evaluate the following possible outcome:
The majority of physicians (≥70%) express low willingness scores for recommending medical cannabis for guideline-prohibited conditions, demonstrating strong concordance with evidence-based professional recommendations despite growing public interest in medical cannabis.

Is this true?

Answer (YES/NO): NO